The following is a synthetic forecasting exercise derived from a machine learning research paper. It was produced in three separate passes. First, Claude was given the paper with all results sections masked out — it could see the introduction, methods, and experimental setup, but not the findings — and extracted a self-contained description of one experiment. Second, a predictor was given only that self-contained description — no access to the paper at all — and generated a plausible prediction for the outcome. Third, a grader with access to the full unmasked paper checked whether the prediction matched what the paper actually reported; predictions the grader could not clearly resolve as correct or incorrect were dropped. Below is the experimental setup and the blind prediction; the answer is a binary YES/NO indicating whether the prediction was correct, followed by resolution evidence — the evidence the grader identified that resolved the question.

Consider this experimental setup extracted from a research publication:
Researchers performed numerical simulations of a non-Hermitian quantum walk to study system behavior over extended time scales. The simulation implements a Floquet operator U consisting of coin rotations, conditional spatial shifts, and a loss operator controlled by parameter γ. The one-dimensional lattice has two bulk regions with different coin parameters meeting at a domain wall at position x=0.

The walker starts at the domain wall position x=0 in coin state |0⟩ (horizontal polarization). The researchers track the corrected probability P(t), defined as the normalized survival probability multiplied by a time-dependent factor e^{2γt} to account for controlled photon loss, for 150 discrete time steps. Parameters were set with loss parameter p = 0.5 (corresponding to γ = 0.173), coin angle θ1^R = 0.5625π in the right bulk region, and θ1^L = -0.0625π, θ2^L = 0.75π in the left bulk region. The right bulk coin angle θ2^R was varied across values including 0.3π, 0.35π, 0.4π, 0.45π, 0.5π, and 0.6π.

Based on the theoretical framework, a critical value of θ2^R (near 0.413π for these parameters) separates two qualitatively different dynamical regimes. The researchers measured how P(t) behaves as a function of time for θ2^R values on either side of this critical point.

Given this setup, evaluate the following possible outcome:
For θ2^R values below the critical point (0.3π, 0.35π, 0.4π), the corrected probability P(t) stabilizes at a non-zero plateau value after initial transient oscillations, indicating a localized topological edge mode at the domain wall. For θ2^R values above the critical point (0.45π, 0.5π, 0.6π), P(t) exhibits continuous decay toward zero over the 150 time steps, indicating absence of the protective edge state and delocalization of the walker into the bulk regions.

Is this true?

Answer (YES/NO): NO